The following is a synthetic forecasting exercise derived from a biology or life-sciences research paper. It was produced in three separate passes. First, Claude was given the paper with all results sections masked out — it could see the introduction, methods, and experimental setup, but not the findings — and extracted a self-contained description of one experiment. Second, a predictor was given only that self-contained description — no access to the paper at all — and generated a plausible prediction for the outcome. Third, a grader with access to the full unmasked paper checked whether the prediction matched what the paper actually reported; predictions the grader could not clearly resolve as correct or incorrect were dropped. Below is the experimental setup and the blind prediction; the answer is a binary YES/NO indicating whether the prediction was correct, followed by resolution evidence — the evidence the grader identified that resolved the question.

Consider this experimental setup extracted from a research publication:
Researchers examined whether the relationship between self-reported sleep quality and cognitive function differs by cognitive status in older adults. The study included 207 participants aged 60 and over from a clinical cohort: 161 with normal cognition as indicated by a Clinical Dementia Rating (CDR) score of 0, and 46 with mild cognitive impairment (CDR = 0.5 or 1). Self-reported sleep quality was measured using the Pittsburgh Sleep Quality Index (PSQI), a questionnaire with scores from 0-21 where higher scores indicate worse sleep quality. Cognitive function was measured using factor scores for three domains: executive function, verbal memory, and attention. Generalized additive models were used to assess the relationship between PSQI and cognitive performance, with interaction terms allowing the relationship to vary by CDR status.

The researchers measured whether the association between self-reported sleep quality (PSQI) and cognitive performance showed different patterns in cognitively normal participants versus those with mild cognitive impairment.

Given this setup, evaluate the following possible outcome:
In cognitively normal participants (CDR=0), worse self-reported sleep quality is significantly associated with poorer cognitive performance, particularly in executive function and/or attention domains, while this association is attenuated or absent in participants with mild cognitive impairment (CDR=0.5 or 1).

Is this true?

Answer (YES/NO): NO